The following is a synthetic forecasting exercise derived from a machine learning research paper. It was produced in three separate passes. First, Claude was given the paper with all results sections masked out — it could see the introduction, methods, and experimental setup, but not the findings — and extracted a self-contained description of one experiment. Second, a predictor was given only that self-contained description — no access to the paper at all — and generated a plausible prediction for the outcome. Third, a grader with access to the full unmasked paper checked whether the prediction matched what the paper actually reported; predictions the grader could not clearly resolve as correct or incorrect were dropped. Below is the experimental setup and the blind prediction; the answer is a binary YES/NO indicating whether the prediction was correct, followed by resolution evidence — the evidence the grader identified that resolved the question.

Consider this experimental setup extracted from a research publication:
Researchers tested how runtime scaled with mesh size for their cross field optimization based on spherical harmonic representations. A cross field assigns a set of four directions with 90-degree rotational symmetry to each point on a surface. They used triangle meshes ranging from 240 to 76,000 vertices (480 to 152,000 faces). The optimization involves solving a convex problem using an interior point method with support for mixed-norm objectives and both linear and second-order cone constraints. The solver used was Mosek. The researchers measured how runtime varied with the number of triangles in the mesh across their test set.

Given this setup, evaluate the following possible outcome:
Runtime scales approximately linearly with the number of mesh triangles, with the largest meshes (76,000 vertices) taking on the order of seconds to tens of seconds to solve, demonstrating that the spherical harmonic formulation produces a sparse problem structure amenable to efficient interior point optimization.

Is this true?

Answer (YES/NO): NO